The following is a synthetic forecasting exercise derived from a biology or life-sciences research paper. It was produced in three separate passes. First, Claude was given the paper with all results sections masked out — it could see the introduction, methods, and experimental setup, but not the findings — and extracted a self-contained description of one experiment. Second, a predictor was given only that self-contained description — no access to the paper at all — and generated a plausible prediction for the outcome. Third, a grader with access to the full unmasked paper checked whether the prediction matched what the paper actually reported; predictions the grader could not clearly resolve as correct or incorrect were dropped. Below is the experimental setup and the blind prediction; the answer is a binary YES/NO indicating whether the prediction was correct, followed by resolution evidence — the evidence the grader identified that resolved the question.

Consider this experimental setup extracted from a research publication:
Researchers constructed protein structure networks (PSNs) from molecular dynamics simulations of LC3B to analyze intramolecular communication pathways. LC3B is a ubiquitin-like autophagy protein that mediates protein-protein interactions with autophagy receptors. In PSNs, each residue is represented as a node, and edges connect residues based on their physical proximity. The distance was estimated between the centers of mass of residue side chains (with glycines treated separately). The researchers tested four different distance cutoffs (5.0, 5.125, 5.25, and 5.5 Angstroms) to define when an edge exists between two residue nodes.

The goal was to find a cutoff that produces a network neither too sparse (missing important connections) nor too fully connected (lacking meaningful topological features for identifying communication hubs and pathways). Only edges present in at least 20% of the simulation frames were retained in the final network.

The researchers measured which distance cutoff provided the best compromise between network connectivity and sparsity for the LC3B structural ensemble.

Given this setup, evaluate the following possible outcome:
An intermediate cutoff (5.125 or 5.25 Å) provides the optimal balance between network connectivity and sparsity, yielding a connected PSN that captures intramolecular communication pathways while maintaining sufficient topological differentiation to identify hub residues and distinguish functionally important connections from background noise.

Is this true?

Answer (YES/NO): YES